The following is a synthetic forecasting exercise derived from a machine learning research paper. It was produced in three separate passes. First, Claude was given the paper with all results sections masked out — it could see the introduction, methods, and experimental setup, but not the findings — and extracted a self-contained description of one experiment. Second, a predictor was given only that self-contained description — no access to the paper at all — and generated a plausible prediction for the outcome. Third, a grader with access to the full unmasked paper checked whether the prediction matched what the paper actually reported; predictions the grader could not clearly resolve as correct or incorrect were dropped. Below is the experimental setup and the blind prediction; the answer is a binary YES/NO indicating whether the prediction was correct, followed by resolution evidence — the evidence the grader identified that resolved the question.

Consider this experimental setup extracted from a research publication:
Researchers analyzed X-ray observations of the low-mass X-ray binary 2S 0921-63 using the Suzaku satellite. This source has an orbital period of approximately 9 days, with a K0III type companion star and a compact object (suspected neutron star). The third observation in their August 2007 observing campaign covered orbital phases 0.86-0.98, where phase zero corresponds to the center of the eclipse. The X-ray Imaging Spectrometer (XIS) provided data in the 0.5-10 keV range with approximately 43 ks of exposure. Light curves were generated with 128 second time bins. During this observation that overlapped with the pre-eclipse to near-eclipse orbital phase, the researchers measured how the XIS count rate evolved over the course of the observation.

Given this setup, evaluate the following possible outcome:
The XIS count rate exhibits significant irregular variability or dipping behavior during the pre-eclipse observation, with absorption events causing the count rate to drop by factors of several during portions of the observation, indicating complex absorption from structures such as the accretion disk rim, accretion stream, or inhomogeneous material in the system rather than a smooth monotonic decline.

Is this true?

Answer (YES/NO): NO